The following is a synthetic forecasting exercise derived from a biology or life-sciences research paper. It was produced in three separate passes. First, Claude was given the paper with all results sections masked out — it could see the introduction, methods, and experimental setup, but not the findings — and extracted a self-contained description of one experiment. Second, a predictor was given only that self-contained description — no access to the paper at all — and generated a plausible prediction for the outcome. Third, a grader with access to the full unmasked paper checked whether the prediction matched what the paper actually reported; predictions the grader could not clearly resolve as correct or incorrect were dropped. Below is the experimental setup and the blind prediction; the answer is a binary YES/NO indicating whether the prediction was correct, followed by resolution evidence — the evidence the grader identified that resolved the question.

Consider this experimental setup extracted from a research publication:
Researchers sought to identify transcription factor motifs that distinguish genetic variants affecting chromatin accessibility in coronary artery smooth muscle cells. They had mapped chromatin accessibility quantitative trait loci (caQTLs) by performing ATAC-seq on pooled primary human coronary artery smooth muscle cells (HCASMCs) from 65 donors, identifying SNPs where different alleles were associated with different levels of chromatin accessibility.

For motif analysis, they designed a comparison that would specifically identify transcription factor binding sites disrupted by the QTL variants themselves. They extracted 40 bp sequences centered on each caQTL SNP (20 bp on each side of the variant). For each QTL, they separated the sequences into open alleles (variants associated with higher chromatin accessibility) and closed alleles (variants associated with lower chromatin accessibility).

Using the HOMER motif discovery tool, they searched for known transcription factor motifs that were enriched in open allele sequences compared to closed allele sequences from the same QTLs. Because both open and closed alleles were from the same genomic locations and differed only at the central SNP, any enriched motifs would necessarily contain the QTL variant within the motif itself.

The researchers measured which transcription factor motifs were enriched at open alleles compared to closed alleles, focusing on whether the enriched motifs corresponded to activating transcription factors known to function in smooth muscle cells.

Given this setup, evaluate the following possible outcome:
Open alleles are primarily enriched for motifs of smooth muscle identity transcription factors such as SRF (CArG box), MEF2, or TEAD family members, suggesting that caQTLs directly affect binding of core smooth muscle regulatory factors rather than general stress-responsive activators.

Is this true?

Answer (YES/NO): NO